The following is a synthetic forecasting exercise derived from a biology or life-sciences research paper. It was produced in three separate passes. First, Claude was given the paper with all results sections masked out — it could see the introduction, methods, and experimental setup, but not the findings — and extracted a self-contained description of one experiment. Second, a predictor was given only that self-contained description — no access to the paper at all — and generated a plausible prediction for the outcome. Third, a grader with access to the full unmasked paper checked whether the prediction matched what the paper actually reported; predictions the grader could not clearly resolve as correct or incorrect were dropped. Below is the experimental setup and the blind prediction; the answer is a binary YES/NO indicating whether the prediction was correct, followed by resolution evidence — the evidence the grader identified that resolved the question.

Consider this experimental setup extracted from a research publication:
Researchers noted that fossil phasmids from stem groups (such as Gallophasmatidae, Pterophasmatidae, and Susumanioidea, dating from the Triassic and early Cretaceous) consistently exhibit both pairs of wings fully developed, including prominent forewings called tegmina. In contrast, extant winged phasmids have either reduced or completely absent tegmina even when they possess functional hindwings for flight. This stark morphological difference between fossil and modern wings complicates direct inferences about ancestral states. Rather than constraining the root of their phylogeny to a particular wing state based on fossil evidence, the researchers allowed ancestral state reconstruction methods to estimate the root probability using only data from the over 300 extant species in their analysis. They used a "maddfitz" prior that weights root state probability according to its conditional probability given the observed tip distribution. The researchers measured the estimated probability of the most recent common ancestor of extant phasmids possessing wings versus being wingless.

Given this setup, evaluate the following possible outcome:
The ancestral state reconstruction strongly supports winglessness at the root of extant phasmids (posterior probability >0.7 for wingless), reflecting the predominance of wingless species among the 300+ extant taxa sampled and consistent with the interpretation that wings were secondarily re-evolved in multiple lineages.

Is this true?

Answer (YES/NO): YES